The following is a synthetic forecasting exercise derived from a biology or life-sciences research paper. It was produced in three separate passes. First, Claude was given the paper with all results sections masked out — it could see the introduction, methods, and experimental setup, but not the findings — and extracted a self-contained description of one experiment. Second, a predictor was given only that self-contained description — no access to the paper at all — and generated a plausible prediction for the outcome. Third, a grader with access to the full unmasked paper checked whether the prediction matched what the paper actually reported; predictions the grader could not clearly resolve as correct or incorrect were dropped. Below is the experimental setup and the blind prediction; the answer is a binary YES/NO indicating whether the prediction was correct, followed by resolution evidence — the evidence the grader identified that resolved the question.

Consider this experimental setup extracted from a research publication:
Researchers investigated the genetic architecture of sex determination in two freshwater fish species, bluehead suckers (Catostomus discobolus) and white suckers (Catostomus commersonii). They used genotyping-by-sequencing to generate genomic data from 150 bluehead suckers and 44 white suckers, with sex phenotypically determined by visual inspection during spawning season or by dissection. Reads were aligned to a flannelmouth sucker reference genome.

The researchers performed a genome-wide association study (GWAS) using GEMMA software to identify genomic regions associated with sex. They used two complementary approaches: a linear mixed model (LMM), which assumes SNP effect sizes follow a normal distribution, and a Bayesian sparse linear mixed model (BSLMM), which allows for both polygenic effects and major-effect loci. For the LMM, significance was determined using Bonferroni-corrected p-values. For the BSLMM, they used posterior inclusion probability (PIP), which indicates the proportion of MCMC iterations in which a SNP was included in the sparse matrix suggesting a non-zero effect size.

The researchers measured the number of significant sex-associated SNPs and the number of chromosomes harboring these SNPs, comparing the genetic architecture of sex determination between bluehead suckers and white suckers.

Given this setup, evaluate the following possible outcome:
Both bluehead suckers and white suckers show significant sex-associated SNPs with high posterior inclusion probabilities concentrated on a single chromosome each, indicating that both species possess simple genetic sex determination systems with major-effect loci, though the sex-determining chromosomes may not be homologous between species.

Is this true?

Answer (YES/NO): NO